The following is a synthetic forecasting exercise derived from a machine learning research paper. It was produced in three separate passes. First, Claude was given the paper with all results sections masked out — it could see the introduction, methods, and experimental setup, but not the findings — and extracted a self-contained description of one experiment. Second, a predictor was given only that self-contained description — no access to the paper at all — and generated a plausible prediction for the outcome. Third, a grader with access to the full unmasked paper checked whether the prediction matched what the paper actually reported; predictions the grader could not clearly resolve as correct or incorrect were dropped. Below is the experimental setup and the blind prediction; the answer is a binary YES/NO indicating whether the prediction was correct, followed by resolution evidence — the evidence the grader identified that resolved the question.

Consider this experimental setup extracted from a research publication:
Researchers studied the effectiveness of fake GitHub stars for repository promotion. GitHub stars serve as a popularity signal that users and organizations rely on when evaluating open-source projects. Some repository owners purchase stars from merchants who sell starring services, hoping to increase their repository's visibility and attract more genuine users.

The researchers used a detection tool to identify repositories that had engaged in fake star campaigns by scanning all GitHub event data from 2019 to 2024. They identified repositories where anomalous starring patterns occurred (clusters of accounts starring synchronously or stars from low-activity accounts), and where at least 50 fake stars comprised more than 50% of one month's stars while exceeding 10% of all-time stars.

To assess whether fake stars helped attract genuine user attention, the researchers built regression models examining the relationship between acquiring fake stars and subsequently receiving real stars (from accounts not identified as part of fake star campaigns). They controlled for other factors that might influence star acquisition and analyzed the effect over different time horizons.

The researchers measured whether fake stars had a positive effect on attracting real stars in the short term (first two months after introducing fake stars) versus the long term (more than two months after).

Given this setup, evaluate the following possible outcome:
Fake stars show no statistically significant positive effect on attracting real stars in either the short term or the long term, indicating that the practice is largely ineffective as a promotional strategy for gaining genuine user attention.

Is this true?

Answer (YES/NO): NO